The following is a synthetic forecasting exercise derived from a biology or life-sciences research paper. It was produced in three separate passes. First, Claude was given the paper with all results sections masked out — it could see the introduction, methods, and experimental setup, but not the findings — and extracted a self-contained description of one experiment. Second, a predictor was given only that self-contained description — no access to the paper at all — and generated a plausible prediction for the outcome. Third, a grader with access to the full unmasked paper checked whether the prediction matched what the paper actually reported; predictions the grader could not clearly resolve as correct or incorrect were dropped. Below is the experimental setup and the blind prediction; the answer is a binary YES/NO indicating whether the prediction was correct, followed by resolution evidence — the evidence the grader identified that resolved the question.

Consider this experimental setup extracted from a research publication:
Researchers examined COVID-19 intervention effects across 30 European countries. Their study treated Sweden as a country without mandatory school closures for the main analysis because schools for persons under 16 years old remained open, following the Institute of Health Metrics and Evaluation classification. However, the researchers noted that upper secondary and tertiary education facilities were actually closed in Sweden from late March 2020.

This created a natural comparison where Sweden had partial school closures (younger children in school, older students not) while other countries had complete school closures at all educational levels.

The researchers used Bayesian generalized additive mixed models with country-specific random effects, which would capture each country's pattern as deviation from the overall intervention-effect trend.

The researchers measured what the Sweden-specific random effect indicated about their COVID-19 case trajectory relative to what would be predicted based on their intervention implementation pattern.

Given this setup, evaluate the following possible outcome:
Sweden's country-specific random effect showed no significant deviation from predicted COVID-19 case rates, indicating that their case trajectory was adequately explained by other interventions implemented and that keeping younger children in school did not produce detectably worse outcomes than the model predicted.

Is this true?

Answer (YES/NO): NO